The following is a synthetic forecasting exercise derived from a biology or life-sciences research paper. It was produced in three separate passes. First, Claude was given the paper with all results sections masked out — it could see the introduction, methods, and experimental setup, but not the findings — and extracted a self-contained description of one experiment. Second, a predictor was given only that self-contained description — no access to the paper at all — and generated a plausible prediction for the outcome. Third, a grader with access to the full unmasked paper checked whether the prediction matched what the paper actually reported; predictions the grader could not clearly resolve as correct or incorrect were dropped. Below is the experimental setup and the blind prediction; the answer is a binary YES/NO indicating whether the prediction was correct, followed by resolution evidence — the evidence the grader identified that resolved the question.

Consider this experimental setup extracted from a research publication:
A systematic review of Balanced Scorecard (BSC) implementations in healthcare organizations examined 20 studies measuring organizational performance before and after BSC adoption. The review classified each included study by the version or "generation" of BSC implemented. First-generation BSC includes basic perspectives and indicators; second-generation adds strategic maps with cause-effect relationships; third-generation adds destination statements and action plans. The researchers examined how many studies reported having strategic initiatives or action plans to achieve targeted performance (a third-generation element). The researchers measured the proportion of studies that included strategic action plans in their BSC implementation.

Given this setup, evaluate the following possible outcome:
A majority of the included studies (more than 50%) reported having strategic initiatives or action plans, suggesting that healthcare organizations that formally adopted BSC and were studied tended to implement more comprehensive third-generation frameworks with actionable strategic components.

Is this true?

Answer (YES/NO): NO